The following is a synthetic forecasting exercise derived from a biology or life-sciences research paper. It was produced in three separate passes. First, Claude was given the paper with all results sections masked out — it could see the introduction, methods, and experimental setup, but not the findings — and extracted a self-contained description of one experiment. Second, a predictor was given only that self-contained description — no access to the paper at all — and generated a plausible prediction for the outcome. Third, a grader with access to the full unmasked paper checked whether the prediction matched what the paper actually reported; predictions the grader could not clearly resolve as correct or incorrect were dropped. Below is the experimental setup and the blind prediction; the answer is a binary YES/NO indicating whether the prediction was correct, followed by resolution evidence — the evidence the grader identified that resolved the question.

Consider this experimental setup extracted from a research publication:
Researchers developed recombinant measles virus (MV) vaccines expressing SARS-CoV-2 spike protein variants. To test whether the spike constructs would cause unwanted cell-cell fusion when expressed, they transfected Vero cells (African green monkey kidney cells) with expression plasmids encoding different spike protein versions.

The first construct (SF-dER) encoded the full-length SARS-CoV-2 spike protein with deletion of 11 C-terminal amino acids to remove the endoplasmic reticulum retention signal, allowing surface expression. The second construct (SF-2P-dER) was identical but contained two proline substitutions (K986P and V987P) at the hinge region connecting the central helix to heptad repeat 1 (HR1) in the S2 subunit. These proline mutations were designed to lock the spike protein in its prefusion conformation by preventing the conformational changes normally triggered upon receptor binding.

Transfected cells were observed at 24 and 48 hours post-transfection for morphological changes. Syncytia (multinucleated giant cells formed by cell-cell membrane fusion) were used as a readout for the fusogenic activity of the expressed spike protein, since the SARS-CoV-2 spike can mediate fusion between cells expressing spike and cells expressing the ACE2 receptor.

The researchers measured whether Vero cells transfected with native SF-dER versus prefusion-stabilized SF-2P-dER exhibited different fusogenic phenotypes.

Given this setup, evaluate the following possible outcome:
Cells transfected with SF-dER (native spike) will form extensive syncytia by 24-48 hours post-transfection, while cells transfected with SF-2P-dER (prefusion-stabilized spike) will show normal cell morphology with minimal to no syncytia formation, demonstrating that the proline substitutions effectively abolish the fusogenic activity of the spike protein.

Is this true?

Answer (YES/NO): YES